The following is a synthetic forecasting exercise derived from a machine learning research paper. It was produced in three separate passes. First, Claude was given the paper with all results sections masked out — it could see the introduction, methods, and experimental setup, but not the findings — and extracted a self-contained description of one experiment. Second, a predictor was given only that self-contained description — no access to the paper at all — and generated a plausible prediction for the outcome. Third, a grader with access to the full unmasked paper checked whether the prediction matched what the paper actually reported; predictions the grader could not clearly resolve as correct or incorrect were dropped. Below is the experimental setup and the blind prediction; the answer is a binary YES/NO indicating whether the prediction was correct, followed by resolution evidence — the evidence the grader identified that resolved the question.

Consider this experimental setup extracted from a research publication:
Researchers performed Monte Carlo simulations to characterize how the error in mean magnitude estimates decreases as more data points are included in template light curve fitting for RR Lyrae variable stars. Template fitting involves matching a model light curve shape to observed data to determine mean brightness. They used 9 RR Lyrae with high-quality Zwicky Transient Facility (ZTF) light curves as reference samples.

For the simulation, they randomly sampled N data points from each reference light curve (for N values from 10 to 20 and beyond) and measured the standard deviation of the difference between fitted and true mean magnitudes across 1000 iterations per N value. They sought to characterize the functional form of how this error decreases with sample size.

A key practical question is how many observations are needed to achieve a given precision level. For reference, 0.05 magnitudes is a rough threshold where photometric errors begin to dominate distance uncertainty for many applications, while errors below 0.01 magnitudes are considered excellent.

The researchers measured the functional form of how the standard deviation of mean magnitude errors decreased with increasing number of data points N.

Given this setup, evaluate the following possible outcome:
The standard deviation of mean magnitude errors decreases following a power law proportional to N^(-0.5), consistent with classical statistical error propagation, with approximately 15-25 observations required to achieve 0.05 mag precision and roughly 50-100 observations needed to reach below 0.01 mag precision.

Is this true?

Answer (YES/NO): NO